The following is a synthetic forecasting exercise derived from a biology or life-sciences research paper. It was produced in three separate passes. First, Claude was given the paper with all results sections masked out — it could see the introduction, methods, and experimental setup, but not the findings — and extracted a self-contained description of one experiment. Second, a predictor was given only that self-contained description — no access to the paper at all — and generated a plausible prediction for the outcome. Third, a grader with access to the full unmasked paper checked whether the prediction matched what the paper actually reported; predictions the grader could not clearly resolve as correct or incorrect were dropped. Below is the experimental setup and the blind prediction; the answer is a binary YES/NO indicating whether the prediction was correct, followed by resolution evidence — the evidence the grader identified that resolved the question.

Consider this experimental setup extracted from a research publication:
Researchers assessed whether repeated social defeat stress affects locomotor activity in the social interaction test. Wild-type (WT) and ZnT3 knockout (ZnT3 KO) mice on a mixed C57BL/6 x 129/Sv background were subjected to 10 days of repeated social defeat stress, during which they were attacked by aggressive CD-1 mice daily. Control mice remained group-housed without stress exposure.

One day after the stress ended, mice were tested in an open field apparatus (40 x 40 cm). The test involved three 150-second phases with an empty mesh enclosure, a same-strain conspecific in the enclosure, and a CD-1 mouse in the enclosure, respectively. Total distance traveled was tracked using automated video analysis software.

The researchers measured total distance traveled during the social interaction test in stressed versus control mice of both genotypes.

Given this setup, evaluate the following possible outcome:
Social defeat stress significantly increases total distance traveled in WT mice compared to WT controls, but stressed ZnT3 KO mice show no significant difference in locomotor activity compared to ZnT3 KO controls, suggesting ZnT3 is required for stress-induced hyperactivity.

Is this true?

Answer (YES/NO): NO